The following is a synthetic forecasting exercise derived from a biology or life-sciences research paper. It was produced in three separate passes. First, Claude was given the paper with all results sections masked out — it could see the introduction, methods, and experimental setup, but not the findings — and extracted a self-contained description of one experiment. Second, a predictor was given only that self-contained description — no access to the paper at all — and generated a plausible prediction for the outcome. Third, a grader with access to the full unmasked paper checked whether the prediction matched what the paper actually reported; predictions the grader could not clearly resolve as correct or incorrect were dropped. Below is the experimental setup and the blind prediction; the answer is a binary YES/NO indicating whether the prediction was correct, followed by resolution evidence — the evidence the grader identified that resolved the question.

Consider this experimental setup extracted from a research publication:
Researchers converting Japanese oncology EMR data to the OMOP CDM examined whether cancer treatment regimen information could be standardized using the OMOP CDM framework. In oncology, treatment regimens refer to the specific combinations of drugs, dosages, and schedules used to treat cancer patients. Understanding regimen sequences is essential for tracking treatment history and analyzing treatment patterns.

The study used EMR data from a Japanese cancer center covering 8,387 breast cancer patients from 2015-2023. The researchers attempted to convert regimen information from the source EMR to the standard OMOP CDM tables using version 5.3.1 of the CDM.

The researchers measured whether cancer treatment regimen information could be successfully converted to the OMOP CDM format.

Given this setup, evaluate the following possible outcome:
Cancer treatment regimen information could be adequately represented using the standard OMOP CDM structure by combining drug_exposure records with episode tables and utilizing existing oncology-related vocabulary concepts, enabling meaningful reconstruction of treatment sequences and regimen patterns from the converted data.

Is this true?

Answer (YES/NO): NO